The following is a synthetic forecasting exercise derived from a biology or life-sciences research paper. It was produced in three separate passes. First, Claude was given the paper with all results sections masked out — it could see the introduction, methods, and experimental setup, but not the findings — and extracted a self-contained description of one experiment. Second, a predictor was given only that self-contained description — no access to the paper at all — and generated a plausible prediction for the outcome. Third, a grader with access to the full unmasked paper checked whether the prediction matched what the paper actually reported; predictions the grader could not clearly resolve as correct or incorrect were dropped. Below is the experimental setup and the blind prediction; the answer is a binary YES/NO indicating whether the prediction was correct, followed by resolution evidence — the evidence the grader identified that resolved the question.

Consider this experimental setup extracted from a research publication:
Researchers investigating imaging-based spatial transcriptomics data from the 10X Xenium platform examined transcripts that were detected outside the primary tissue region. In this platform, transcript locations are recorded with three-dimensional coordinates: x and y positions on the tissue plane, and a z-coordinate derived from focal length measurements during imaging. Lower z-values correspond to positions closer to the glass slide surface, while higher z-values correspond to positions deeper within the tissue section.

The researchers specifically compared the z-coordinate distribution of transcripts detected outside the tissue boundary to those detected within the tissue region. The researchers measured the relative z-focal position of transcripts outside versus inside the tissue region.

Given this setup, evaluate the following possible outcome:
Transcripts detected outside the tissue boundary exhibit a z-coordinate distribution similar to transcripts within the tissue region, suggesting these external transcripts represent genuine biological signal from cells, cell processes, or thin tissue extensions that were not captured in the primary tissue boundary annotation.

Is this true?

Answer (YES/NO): NO